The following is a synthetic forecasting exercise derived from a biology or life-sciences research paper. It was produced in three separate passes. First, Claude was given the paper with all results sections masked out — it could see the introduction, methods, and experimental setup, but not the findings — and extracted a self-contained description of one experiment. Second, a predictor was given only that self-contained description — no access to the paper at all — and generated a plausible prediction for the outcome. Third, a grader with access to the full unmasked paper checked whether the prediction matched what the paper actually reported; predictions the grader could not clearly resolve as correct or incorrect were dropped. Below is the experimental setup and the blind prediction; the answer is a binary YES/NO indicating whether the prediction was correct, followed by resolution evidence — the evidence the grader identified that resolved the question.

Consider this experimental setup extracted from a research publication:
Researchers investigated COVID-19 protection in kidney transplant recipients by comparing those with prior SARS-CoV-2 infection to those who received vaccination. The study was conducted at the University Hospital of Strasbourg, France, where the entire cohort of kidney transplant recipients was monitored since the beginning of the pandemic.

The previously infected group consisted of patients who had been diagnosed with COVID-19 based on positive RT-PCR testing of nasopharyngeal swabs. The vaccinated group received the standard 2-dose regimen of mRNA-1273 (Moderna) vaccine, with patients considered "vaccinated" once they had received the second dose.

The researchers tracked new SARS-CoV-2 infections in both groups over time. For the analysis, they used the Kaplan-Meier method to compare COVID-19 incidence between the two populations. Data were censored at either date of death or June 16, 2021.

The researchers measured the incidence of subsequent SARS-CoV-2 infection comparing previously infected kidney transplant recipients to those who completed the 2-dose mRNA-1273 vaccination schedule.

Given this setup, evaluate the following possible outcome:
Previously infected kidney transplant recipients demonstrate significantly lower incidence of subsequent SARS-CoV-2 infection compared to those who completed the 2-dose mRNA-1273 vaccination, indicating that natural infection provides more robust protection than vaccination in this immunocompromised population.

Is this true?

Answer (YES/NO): YES